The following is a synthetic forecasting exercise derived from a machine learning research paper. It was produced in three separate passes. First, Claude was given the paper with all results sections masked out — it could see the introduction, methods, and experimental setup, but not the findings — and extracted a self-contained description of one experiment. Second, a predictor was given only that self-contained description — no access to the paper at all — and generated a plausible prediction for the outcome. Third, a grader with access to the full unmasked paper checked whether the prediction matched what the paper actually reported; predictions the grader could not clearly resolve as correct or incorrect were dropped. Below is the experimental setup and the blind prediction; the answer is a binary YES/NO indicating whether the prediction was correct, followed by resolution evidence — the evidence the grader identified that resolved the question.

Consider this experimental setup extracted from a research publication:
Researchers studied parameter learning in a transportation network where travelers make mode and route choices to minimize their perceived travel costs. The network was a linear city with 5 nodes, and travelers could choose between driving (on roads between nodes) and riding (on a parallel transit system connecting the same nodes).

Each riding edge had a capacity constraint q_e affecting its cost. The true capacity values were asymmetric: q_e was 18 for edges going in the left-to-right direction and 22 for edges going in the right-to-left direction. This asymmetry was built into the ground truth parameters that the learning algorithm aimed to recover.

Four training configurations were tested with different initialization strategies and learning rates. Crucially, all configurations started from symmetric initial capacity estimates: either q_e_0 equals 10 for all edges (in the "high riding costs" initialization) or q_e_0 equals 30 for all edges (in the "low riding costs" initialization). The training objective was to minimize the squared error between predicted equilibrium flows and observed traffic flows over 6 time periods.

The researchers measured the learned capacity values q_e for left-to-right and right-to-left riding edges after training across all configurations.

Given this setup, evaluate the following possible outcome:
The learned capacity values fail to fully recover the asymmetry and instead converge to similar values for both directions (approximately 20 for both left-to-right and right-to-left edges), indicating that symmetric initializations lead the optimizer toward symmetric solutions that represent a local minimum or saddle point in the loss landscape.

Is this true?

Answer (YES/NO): NO